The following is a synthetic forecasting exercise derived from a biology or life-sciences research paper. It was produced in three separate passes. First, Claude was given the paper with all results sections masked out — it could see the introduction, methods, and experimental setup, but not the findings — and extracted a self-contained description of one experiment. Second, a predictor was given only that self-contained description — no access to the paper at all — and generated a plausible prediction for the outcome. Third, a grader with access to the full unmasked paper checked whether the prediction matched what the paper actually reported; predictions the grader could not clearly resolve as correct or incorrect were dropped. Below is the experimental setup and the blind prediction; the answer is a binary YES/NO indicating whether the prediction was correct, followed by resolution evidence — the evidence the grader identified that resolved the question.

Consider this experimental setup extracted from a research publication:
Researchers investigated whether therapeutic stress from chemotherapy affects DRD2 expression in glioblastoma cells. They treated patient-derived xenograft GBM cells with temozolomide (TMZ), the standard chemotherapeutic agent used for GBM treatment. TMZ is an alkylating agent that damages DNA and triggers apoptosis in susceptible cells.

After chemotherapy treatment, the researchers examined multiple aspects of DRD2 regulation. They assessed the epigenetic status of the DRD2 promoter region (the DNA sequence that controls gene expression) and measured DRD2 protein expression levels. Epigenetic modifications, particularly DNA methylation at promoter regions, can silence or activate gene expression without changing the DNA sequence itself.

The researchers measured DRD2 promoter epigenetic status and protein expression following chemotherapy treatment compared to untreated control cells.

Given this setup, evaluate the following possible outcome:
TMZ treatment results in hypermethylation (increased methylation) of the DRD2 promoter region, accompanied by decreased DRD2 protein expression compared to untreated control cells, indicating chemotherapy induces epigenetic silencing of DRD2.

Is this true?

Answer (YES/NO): NO